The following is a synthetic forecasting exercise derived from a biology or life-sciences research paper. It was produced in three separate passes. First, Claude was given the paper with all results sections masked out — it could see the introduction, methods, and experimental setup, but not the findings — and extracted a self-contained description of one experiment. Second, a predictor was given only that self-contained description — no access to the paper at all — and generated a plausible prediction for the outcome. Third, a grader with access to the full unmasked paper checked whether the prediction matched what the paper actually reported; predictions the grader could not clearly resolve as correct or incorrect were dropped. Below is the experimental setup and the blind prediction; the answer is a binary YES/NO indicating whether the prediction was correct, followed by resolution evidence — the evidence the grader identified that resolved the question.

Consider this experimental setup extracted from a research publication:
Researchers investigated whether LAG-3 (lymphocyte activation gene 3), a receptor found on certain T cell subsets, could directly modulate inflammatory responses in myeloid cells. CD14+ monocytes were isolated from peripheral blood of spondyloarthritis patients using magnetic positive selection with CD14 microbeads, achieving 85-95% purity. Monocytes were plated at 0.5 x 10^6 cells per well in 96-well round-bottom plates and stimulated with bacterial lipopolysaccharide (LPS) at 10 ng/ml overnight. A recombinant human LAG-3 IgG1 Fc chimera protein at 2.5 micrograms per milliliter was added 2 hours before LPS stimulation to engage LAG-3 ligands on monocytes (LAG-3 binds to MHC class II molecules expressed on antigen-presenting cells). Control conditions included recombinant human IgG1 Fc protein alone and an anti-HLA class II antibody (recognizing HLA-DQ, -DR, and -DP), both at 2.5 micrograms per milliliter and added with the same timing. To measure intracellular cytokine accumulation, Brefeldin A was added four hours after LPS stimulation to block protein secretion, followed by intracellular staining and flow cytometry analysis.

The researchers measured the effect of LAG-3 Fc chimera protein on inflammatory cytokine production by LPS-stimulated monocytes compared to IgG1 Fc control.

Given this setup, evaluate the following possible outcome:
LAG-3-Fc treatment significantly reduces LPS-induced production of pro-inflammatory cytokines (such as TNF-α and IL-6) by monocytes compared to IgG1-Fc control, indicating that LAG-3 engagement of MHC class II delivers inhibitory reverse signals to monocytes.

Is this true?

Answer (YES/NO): YES